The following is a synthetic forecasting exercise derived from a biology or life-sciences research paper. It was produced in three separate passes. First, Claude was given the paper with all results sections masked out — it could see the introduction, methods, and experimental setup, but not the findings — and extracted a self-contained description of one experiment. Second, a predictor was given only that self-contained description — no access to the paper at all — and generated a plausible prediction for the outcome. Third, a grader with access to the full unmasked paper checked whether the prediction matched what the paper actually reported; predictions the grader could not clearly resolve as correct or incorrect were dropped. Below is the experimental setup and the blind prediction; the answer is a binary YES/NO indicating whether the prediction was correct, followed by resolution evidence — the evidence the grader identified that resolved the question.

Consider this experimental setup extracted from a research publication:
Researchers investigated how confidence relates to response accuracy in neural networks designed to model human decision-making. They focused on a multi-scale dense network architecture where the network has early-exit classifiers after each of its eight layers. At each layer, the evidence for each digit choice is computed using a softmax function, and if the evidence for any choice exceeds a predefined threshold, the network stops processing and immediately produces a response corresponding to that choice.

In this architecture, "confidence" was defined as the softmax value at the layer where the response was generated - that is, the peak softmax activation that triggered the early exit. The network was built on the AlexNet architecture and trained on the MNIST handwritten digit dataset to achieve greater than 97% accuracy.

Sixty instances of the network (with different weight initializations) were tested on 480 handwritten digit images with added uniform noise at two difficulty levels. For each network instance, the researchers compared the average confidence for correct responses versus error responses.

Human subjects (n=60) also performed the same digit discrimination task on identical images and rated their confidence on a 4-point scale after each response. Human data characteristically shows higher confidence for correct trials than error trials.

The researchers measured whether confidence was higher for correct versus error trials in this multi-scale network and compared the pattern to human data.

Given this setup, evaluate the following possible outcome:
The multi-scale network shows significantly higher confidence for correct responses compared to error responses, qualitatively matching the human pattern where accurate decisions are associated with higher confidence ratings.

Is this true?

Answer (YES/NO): YES